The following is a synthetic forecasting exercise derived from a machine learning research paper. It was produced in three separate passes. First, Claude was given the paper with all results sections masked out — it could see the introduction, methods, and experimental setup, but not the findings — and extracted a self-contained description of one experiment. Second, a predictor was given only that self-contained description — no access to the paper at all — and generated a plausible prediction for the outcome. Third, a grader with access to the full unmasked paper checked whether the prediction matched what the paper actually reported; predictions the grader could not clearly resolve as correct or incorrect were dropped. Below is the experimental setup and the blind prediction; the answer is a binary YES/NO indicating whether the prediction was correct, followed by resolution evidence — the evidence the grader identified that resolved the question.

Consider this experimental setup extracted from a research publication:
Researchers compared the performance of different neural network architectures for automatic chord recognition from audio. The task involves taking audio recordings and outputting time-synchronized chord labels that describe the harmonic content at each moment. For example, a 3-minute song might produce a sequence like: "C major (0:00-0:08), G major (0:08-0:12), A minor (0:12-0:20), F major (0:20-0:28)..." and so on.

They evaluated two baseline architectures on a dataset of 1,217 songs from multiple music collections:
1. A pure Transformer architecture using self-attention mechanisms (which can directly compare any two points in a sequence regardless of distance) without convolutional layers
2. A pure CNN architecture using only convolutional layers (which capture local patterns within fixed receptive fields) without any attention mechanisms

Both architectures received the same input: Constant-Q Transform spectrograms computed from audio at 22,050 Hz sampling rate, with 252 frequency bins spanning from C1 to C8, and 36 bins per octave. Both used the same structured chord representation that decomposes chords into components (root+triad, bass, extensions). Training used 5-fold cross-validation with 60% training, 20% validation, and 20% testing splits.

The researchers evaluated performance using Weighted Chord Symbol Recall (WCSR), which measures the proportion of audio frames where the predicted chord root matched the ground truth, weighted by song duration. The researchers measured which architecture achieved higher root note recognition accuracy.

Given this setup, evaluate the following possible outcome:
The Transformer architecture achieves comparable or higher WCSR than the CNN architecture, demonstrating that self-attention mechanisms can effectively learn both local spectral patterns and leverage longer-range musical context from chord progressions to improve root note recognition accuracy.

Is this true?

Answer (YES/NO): NO